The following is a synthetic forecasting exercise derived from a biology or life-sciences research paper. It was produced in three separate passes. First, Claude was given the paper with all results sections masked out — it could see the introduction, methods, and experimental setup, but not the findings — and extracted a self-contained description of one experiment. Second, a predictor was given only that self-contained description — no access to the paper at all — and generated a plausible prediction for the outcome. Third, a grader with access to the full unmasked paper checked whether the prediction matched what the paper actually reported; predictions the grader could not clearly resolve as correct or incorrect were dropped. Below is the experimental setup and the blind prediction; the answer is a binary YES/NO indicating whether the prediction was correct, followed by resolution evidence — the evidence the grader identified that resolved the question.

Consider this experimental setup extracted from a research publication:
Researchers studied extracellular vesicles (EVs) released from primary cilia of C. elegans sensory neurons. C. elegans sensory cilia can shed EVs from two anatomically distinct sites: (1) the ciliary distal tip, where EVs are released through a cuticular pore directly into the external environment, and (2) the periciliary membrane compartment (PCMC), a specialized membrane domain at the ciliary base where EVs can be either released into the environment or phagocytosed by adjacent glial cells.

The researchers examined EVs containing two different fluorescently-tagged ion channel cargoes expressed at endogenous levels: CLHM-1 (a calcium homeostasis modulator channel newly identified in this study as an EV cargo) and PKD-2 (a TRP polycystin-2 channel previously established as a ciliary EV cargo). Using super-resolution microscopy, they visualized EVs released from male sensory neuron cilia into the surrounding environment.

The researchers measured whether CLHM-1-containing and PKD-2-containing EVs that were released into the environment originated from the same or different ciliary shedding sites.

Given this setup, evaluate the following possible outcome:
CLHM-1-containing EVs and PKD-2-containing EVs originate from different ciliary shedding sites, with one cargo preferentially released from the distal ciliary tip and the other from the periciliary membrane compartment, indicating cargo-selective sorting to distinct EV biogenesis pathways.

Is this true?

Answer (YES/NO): YES